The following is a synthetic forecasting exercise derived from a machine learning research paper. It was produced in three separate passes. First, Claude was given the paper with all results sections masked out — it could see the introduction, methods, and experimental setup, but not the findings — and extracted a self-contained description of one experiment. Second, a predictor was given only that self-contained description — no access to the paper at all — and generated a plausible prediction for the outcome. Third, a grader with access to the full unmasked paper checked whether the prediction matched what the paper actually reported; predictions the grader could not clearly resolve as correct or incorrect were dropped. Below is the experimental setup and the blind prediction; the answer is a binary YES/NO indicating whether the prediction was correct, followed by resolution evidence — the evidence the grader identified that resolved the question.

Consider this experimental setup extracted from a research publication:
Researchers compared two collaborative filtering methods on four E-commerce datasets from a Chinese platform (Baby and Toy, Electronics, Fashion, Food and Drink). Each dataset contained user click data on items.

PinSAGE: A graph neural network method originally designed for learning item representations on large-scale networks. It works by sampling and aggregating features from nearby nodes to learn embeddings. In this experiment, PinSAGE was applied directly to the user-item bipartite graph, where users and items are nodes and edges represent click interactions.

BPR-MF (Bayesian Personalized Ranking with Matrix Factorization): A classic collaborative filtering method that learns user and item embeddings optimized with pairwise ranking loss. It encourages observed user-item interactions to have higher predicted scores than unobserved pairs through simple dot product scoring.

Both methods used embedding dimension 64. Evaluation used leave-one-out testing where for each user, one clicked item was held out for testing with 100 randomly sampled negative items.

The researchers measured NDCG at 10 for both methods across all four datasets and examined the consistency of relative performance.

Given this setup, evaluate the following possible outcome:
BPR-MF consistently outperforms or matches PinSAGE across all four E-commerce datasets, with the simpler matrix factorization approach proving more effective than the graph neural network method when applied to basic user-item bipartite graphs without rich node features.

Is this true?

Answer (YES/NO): YES